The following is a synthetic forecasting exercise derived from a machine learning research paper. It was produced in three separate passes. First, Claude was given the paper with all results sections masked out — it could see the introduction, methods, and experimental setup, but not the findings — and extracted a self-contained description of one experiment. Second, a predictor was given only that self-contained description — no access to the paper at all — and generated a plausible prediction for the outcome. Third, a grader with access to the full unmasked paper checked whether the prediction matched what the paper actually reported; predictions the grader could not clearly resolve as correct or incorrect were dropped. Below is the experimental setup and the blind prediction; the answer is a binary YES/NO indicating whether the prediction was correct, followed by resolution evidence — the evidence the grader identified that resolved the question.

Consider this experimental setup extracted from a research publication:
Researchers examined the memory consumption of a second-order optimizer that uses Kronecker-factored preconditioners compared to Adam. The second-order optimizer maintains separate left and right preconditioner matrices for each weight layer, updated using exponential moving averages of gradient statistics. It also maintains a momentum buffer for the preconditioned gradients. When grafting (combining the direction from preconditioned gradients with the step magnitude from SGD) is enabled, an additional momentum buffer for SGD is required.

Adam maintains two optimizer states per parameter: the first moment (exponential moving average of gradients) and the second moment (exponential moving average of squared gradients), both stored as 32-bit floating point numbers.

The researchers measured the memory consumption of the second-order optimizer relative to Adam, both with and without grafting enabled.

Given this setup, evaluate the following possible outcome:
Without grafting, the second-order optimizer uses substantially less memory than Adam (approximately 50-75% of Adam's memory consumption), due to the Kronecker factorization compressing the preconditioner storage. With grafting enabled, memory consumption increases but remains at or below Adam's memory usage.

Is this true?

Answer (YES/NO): NO